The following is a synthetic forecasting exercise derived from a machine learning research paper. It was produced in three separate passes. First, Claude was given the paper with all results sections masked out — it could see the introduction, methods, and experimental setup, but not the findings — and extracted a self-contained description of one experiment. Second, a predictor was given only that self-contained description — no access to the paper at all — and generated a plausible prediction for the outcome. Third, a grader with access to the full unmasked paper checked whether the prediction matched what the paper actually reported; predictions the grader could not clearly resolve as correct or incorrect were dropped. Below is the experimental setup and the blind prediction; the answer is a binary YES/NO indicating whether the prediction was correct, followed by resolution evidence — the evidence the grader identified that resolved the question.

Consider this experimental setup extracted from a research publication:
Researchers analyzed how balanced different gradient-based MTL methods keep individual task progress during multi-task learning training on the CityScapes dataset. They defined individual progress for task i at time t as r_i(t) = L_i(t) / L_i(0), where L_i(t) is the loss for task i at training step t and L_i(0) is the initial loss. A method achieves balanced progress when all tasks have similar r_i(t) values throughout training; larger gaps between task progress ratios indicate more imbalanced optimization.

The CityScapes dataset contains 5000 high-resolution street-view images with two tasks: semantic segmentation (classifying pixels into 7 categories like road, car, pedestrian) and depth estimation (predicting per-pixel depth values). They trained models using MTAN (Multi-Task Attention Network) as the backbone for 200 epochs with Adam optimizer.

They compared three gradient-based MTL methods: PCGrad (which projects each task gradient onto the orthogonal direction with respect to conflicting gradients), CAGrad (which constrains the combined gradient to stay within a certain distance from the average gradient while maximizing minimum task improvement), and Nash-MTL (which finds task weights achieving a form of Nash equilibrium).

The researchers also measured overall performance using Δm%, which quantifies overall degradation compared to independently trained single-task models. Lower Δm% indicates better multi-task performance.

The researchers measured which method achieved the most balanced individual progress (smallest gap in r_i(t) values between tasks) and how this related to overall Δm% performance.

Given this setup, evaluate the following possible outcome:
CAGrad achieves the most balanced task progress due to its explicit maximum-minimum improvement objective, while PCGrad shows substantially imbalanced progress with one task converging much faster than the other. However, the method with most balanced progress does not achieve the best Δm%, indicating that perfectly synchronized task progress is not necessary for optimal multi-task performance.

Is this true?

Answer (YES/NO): NO